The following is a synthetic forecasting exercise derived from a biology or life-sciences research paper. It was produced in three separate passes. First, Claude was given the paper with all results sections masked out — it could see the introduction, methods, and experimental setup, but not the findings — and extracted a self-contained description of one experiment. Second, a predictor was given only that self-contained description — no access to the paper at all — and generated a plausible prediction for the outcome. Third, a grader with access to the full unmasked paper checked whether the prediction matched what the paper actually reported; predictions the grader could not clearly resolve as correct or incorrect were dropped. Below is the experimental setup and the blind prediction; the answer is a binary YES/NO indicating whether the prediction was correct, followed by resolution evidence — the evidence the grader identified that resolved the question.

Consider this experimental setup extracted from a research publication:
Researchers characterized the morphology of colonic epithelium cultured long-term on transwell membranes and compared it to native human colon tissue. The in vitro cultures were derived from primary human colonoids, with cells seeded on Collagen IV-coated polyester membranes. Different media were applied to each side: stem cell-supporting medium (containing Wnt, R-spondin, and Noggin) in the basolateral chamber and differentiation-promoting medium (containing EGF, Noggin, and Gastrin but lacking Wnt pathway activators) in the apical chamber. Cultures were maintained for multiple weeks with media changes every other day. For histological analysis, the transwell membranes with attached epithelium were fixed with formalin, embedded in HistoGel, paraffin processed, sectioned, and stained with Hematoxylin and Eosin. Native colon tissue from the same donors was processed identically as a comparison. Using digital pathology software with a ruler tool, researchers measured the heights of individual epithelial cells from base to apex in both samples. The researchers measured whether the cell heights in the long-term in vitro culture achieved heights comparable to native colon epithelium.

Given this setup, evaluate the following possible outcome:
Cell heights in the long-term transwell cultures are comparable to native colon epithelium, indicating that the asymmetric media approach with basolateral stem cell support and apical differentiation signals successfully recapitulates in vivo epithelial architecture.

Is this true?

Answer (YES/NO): YES